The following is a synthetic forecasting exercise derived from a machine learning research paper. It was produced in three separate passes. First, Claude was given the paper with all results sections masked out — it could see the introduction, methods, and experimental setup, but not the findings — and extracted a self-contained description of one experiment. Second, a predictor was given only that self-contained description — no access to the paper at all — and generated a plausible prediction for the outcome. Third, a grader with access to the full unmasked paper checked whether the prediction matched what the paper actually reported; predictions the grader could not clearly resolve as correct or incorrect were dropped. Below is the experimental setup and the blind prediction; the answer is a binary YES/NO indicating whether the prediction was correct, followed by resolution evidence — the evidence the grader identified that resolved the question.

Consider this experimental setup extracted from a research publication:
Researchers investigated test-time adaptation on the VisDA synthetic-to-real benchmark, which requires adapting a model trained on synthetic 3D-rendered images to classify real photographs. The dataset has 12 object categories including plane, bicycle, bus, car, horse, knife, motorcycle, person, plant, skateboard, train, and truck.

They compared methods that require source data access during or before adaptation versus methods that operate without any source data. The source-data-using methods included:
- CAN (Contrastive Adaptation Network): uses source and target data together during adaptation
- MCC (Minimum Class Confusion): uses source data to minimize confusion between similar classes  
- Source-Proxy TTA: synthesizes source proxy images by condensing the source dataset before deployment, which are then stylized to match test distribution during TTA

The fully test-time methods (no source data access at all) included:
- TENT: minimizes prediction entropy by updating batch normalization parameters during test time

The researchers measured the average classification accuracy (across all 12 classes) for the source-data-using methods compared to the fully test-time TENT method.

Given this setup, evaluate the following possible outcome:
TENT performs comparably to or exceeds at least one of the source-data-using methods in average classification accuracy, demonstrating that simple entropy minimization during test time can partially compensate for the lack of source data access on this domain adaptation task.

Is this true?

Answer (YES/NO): YES